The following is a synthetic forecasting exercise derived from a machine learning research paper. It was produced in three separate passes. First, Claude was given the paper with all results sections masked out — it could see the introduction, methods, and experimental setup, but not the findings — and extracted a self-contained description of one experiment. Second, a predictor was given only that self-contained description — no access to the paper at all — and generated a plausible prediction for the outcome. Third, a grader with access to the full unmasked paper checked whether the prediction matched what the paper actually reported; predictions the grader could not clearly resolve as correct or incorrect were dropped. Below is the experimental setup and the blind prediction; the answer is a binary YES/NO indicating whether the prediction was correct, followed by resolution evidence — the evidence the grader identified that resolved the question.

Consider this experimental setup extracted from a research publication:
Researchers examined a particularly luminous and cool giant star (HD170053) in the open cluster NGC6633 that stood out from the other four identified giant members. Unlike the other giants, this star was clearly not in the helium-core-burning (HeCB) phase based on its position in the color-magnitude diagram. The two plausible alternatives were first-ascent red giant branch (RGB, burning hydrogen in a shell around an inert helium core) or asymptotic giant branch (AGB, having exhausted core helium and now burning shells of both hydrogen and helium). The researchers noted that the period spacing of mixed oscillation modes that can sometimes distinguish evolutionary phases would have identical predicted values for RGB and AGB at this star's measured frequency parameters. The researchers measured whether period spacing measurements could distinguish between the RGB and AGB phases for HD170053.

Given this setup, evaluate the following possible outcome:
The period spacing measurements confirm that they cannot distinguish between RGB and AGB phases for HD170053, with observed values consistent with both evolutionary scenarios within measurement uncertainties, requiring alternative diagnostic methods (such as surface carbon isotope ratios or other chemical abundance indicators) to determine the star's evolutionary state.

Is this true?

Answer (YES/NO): NO